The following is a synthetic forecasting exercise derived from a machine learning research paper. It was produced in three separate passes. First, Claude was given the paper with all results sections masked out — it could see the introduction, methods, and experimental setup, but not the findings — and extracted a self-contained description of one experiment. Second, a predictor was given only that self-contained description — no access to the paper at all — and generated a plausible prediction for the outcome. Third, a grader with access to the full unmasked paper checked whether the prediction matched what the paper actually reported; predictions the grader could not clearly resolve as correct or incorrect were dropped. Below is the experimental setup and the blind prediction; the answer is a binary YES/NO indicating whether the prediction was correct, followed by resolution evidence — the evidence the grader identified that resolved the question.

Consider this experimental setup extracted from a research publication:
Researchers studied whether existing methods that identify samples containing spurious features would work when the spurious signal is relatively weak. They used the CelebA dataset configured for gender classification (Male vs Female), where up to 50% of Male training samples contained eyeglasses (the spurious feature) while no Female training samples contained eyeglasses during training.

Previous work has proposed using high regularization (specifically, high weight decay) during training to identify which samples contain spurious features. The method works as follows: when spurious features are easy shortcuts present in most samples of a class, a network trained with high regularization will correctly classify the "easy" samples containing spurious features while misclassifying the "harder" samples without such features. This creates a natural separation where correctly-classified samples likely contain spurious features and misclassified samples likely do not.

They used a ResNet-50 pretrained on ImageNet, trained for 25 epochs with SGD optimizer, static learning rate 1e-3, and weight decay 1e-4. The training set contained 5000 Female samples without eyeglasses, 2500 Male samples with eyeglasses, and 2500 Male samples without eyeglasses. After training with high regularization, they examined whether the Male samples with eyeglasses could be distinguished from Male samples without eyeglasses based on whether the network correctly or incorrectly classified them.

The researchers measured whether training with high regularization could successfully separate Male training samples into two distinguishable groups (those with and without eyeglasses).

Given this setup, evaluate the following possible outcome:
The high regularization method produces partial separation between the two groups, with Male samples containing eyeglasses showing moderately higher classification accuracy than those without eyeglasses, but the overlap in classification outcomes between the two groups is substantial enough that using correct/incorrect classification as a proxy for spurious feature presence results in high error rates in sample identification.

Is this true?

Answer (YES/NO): NO